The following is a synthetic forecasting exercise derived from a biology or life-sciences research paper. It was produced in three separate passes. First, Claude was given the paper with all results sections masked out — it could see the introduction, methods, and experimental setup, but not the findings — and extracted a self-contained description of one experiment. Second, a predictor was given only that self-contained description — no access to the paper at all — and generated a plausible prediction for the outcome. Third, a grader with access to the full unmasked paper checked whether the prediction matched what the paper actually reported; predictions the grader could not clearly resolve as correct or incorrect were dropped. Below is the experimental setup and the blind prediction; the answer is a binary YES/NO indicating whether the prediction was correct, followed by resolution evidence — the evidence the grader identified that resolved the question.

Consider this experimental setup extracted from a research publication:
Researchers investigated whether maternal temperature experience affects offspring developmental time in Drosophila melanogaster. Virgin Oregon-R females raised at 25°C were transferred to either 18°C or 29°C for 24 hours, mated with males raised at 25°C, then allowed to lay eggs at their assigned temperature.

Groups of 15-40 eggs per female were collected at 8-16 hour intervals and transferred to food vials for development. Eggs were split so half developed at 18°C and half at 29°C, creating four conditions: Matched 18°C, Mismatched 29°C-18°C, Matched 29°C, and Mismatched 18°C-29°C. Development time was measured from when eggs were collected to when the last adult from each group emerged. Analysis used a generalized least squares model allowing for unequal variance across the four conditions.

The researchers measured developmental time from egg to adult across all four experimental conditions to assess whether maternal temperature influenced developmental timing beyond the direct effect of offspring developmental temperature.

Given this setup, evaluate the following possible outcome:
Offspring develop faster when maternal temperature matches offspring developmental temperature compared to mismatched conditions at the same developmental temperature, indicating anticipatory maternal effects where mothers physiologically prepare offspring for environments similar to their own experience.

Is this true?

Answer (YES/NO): NO